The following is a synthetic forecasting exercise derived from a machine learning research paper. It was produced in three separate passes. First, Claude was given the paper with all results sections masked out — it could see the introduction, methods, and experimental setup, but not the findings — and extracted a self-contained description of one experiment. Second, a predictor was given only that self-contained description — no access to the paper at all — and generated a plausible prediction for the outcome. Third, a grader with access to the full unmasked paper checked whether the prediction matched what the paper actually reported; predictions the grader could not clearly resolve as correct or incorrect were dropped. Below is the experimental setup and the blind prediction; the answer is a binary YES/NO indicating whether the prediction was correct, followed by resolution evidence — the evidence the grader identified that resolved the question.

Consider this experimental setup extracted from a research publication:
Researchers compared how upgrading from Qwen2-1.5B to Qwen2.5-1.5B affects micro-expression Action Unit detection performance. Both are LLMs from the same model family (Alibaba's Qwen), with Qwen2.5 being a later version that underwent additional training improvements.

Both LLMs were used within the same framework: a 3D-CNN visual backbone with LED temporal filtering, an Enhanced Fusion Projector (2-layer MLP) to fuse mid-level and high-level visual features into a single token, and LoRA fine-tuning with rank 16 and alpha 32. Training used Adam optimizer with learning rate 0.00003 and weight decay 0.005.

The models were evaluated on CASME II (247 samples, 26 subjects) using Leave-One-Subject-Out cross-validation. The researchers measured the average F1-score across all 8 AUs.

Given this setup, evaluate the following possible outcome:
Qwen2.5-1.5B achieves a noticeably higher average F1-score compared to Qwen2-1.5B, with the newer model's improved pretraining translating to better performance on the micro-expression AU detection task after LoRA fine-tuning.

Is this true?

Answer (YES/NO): NO